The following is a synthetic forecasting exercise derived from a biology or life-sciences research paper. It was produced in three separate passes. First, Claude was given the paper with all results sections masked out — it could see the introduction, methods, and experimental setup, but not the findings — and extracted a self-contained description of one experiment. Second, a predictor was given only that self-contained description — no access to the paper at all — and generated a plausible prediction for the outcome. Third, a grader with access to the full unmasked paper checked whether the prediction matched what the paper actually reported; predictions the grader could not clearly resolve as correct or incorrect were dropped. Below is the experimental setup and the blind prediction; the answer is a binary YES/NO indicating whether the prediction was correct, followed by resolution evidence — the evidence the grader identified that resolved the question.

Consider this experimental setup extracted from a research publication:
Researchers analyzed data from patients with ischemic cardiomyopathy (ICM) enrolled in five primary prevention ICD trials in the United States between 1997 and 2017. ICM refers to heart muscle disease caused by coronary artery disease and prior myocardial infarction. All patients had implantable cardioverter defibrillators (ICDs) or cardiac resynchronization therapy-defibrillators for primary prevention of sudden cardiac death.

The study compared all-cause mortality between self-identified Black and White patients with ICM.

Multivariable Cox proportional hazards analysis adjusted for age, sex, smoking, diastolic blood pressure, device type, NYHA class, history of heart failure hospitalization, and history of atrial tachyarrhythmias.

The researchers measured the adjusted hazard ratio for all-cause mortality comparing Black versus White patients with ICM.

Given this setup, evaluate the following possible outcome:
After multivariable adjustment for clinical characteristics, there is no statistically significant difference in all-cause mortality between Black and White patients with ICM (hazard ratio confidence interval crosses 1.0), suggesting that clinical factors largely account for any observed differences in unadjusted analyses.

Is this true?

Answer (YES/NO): YES